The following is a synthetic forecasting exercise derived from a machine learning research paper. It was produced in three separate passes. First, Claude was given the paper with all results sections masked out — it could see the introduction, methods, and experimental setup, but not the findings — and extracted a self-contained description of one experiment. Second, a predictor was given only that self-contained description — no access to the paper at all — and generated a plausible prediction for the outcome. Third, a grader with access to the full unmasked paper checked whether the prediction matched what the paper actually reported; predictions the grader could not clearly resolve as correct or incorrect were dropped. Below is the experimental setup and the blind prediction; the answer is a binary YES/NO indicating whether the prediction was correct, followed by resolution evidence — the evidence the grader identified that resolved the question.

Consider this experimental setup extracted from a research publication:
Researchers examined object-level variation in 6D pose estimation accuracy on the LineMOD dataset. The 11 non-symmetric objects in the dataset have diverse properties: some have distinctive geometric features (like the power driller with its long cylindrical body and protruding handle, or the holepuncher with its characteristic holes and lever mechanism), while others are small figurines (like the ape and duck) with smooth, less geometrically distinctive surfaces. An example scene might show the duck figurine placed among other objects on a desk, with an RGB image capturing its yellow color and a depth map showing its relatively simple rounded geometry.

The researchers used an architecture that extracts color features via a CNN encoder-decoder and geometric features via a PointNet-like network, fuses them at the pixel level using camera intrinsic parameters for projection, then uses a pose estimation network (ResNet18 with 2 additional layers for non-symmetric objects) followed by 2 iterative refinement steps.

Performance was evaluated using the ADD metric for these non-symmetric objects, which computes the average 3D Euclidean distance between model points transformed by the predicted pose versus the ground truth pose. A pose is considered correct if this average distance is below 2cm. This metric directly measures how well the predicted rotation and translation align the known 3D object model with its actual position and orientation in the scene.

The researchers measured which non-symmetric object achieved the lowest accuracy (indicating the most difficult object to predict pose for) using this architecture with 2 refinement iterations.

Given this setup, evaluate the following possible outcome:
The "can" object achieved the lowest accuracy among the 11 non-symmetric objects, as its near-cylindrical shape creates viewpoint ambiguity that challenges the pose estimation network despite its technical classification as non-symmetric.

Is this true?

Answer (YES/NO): NO